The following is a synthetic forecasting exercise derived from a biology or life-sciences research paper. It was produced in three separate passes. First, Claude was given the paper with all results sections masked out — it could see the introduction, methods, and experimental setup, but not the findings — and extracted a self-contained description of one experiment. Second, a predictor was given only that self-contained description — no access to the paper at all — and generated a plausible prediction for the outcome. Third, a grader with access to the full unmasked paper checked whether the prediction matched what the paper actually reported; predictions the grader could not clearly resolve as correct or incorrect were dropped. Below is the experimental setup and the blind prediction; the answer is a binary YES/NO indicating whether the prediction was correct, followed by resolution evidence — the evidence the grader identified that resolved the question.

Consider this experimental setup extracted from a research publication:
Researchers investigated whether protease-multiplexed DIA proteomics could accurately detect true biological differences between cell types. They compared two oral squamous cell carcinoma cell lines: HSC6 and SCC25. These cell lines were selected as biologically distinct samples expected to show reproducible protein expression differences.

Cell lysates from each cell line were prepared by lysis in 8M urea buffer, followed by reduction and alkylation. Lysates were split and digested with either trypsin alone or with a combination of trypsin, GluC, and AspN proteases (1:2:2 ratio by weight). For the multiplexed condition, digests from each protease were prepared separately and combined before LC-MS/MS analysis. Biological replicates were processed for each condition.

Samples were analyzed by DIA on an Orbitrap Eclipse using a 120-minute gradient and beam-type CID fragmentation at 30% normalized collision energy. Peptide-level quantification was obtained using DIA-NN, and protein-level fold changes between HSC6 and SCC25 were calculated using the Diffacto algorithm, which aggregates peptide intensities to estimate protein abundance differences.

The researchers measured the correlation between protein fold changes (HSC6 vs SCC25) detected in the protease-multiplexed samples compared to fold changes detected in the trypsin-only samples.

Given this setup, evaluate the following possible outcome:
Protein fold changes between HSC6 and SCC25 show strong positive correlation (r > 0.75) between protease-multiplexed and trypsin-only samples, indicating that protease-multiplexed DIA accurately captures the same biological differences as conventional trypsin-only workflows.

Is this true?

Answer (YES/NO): YES